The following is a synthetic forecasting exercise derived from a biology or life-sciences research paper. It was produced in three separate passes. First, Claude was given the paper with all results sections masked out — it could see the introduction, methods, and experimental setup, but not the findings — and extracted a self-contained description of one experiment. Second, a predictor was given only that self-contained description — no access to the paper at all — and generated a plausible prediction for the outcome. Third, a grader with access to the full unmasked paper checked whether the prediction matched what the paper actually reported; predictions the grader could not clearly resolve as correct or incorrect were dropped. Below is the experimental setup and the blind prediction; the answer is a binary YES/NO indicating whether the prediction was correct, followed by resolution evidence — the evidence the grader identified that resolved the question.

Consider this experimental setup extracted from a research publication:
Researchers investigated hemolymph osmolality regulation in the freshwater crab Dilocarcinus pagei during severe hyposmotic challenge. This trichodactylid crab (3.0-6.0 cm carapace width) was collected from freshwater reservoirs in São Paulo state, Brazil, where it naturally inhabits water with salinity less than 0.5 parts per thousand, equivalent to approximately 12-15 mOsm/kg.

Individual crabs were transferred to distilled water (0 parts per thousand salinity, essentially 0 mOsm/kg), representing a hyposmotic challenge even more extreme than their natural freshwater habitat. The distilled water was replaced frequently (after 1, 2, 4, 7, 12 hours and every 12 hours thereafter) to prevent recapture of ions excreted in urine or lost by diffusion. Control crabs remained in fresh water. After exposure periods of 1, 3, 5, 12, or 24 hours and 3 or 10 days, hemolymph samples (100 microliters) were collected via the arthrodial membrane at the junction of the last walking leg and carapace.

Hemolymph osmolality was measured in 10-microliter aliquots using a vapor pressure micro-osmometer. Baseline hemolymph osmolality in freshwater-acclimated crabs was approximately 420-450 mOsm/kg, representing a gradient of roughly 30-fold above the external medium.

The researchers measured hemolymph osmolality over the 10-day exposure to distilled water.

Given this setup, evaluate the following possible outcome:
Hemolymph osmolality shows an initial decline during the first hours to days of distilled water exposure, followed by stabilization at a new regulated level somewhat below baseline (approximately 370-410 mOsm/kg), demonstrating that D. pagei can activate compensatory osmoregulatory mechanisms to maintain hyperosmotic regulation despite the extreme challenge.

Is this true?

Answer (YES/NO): NO